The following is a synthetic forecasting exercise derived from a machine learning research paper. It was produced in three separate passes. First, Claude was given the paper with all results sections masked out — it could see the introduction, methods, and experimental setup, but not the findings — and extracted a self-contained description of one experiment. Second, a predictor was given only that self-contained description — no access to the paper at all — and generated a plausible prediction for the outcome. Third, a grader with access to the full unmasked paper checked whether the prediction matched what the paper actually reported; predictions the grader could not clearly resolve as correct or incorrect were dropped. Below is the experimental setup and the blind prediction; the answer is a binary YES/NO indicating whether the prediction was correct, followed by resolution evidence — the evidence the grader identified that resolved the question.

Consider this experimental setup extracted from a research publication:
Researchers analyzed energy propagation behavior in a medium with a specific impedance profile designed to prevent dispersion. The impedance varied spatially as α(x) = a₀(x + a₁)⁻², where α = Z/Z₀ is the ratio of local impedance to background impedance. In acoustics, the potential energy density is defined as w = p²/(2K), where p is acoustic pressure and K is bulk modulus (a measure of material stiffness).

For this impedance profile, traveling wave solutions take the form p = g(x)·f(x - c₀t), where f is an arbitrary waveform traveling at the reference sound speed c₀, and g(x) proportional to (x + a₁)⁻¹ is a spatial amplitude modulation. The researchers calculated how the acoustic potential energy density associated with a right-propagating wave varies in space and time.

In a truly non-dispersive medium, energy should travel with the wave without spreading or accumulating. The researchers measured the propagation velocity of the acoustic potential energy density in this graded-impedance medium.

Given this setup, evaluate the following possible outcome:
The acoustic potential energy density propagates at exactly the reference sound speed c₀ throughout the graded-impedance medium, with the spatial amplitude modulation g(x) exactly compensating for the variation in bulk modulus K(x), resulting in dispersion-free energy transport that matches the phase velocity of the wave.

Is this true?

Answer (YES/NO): YES